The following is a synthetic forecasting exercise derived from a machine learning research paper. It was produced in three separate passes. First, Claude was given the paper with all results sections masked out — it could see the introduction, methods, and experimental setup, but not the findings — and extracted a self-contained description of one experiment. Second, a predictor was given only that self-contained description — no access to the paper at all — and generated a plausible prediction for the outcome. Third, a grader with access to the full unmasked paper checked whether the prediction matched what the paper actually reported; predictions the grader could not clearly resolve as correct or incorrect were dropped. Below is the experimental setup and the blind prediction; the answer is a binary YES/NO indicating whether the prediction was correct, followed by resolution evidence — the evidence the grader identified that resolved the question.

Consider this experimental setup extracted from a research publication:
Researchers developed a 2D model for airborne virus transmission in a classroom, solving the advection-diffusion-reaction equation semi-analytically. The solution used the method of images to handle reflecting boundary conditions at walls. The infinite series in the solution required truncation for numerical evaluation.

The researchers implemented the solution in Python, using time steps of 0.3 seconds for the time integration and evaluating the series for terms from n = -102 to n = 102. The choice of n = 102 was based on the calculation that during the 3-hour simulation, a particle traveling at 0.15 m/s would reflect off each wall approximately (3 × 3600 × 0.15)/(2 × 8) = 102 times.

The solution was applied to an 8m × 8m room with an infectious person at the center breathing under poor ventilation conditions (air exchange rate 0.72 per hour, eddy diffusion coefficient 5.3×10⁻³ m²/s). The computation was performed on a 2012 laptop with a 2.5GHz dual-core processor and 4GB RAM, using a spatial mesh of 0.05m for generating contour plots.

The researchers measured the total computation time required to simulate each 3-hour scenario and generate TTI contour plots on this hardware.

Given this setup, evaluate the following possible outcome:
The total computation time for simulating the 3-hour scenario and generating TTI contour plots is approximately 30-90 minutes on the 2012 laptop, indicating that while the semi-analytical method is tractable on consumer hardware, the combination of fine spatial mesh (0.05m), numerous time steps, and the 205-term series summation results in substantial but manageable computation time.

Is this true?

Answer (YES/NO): NO